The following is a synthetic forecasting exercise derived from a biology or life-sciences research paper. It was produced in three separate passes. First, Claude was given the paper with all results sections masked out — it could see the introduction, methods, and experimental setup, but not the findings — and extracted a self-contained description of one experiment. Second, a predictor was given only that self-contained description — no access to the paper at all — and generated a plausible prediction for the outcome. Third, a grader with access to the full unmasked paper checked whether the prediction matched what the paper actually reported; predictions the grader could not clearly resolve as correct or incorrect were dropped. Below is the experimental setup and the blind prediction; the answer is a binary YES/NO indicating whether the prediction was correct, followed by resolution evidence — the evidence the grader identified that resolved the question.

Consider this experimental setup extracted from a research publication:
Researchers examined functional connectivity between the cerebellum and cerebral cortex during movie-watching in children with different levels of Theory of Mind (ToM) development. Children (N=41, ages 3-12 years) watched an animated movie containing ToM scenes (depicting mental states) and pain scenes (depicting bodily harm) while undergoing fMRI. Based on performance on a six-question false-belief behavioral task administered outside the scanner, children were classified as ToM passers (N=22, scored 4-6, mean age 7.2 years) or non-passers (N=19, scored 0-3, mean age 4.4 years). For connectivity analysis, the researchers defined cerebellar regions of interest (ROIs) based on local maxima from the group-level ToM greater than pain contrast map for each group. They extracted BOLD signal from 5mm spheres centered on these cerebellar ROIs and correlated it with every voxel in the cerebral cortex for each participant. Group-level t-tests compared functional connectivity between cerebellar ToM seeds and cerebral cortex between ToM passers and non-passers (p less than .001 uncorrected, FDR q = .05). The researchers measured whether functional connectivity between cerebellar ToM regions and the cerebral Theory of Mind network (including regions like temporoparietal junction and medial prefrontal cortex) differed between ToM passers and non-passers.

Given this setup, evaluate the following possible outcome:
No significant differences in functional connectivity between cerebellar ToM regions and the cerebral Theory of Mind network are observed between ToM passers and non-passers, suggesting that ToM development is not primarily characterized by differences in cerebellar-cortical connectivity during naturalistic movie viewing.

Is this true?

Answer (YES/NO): NO